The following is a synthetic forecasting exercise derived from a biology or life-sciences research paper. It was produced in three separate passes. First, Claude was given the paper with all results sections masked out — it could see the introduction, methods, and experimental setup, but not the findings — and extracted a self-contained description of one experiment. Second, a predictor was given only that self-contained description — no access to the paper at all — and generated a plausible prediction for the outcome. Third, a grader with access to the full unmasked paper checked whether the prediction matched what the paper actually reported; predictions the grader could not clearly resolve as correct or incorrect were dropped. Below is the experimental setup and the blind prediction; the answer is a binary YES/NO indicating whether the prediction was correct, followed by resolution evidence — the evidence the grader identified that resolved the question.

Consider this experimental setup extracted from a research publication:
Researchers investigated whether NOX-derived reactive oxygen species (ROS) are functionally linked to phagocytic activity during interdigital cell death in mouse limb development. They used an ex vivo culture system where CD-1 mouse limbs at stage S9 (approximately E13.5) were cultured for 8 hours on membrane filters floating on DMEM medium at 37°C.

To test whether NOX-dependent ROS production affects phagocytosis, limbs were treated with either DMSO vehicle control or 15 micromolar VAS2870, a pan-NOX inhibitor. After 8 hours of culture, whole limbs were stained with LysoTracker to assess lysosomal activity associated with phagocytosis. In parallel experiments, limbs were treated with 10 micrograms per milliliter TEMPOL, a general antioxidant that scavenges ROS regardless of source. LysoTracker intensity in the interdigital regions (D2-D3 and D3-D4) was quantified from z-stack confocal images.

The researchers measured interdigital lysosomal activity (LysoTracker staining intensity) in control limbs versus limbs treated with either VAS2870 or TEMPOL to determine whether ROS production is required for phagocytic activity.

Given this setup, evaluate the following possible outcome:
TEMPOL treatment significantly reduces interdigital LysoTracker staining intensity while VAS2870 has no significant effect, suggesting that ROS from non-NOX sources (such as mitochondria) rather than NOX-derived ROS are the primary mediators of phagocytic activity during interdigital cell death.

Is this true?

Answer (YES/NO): NO